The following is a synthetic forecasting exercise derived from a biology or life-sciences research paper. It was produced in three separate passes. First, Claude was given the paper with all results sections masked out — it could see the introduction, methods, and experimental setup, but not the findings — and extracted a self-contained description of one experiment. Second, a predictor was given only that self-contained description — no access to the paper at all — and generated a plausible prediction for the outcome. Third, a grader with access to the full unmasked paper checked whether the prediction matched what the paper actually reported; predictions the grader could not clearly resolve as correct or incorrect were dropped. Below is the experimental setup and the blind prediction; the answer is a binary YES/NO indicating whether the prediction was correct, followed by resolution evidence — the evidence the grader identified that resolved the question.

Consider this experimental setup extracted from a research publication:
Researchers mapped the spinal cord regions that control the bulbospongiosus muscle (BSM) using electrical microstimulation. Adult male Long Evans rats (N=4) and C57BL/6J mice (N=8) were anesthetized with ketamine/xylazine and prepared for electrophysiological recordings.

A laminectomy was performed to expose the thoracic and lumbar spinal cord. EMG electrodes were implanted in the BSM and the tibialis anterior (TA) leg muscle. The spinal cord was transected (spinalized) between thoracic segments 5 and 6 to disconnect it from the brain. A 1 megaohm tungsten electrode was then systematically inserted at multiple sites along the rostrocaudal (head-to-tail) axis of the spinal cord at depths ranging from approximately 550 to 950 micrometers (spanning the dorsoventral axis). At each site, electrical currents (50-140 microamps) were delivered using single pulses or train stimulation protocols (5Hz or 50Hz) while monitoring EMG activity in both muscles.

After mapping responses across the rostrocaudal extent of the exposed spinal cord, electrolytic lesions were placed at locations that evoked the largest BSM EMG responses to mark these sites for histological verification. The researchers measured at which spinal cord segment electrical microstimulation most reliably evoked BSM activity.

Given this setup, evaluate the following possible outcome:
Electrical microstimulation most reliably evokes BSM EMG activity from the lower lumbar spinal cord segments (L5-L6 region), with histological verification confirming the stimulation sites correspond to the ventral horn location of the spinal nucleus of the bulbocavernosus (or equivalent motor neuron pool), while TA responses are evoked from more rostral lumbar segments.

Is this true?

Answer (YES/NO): NO